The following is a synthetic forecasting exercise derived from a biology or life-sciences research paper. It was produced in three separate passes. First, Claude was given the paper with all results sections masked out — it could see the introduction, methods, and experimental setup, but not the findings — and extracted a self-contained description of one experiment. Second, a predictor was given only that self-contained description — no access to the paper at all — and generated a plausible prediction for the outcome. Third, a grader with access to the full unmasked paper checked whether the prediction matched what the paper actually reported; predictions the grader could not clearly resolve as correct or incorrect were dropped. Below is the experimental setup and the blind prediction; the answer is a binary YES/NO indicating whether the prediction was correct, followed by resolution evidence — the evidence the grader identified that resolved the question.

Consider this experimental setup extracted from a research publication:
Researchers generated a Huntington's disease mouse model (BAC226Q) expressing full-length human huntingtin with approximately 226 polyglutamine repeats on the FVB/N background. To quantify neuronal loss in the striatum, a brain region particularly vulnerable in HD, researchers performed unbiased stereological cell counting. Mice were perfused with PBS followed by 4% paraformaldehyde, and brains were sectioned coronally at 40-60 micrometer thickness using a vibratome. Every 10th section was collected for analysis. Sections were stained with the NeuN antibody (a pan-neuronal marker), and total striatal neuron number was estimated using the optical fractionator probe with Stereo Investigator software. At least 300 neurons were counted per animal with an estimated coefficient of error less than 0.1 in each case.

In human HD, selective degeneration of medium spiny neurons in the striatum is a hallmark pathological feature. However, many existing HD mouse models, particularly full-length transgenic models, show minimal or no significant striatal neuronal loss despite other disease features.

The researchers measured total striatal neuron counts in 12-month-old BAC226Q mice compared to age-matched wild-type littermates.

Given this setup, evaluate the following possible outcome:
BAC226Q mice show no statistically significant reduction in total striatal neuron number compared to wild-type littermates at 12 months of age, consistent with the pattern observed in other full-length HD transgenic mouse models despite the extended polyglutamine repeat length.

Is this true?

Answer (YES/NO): NO